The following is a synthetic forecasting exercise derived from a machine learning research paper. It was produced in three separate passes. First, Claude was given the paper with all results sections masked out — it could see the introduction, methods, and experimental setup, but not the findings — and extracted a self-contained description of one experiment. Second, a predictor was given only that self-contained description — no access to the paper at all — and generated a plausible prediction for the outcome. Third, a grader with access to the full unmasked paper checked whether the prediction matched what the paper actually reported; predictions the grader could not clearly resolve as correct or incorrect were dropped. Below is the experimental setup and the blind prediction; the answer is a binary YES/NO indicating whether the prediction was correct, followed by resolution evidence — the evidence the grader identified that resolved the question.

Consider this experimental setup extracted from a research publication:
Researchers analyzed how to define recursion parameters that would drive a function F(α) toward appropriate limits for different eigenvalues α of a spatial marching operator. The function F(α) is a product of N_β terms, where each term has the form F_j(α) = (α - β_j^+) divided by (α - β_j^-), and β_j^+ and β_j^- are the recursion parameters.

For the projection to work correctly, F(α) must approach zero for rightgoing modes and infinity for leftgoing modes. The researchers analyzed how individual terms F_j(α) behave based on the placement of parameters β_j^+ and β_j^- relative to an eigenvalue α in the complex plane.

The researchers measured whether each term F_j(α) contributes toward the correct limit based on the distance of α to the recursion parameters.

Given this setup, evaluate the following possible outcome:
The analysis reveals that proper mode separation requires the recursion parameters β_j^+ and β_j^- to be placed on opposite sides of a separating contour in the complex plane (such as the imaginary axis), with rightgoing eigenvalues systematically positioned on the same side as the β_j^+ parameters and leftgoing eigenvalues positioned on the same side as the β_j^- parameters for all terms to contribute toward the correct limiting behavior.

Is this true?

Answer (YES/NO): NO